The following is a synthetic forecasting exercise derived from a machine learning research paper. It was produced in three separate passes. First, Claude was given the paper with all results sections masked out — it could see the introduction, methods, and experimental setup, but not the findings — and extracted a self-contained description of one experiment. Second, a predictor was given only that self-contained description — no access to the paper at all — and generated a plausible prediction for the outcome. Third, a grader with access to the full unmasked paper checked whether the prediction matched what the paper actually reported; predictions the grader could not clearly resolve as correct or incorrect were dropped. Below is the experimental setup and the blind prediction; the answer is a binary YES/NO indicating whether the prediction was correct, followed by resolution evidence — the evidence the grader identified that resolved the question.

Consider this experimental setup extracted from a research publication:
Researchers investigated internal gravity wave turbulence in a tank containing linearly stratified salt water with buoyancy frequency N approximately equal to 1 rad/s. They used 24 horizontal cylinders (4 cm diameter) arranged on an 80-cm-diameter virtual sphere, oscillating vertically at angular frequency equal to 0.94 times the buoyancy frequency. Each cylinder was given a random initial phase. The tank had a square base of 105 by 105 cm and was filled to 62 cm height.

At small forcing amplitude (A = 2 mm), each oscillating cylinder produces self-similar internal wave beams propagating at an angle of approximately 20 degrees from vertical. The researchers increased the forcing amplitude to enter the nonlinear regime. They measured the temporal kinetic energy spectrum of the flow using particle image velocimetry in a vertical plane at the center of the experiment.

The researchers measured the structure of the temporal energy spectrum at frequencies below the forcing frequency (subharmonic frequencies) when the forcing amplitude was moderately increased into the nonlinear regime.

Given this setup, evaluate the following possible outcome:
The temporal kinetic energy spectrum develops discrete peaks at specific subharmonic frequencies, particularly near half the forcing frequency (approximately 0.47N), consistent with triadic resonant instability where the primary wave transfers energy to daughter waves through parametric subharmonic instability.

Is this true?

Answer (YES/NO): NO